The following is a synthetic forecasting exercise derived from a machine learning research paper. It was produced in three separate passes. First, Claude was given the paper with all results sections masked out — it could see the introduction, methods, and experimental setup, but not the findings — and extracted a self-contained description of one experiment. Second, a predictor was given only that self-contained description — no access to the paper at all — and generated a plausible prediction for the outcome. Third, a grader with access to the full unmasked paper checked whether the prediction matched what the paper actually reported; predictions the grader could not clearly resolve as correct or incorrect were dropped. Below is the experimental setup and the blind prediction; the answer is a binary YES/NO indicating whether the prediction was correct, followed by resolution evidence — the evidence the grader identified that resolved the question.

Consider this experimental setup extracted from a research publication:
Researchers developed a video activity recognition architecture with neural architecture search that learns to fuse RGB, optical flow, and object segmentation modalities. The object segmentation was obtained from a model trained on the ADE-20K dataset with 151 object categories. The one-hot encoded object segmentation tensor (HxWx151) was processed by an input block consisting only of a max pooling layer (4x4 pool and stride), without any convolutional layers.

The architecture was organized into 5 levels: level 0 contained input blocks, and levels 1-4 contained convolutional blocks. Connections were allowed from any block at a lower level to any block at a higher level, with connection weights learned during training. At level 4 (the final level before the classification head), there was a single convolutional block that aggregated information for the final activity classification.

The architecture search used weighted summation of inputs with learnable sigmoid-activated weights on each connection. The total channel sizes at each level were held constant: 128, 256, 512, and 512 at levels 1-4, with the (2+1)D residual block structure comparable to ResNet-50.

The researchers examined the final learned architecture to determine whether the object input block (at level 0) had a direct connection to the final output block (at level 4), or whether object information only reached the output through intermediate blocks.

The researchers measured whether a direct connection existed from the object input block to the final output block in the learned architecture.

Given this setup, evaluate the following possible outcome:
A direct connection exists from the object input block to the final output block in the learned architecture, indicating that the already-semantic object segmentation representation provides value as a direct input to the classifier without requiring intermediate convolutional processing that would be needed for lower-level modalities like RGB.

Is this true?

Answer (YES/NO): YES